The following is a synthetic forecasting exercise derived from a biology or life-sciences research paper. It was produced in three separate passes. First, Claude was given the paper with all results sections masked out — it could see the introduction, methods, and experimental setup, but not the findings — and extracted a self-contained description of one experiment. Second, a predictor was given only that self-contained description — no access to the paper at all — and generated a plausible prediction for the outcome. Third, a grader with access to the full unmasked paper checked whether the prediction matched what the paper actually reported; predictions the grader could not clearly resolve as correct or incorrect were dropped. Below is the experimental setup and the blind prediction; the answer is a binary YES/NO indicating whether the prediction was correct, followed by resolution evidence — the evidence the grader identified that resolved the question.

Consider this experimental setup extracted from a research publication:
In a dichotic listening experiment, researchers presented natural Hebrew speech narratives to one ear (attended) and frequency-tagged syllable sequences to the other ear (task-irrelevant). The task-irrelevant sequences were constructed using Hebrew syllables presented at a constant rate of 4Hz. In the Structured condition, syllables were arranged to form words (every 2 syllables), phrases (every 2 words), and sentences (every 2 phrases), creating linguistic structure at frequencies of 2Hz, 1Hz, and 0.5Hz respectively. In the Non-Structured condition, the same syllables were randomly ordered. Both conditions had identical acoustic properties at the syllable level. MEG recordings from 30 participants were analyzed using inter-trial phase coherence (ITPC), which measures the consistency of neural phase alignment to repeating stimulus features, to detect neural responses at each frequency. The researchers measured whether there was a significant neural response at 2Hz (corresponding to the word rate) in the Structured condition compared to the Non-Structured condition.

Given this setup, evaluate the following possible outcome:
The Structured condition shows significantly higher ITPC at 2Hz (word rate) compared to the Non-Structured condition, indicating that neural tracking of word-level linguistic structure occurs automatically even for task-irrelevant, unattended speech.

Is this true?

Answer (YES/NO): NO